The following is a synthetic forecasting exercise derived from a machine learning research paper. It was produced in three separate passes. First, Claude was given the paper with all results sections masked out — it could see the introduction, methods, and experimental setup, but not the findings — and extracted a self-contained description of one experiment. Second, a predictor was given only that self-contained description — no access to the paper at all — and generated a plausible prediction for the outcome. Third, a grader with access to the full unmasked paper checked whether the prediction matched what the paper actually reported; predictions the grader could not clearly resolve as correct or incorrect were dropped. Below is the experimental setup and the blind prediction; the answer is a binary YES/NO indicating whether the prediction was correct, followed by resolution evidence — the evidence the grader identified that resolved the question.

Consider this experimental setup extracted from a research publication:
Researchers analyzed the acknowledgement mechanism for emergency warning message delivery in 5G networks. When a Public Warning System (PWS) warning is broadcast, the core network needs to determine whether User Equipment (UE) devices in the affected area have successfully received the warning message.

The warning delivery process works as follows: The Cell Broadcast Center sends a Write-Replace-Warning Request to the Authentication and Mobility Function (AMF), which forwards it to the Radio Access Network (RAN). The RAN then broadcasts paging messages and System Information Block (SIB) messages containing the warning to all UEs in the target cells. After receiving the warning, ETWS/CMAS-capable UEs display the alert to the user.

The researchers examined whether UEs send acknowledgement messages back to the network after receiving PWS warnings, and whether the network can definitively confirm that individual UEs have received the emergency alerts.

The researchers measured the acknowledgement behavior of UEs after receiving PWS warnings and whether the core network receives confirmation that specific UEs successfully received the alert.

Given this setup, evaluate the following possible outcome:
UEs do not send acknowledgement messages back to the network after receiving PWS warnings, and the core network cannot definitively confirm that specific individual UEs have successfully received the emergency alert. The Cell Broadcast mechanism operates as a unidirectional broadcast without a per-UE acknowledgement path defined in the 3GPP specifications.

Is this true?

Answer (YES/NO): YES